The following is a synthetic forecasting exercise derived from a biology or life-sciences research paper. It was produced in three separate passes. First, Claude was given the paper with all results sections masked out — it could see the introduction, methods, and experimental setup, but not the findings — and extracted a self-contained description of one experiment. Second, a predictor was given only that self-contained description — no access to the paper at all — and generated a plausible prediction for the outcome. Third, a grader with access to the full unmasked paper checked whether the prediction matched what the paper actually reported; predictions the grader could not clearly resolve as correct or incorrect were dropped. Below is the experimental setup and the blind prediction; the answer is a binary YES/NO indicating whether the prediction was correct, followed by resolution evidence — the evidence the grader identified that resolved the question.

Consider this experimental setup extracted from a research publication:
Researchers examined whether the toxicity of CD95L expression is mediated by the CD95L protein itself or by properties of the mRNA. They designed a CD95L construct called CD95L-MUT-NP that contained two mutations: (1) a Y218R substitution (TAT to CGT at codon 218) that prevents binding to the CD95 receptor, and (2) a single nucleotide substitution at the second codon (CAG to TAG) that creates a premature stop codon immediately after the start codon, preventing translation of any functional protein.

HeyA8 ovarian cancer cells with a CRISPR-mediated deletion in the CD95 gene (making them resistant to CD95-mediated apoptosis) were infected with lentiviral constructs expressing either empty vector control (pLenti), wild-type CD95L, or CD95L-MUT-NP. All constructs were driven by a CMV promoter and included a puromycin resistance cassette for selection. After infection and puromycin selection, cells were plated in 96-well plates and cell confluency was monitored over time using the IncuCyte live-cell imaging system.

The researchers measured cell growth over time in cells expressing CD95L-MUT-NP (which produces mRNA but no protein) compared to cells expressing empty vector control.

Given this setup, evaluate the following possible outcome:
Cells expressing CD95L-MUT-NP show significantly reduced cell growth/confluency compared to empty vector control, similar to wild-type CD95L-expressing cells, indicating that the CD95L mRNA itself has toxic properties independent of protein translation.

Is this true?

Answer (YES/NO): YES